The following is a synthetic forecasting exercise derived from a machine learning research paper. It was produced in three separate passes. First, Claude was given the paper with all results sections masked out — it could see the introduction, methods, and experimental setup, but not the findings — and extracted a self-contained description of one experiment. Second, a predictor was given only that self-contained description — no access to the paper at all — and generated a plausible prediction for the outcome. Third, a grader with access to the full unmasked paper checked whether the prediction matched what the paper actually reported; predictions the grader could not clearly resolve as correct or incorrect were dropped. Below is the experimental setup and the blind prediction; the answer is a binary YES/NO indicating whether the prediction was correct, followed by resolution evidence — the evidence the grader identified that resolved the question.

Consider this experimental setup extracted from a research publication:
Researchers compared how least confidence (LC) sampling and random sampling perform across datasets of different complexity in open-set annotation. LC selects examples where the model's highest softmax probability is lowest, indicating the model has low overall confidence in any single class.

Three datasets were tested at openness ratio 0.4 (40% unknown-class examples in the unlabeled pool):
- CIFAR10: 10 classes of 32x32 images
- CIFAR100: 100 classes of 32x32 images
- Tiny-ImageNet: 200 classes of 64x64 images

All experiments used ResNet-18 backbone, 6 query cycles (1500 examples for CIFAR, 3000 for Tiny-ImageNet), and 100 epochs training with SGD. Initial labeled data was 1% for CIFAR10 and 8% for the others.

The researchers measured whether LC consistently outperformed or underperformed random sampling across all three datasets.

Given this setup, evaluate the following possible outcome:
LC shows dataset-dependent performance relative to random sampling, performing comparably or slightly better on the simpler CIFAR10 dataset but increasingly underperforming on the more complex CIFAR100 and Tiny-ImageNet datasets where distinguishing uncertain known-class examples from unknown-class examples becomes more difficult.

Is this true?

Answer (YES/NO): NO